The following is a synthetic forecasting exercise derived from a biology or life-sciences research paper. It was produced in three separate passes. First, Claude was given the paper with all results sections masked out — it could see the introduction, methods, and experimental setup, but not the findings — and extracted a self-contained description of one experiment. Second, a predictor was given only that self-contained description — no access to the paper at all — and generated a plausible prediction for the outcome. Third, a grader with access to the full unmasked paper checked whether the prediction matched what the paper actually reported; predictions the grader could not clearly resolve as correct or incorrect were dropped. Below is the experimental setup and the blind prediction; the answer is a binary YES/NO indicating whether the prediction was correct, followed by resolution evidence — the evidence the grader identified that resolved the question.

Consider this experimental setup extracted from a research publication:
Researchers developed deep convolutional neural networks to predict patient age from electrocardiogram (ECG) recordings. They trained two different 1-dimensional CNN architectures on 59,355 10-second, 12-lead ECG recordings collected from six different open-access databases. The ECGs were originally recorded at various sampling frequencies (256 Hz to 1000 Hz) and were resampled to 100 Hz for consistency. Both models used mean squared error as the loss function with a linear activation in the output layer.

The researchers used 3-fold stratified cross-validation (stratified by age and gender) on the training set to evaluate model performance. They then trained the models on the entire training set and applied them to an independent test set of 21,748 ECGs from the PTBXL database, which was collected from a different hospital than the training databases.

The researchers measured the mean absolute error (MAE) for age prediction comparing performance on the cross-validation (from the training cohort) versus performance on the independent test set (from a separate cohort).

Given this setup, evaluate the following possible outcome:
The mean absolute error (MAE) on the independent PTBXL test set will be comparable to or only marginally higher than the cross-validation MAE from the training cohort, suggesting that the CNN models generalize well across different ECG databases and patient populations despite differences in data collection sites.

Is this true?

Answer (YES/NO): NO